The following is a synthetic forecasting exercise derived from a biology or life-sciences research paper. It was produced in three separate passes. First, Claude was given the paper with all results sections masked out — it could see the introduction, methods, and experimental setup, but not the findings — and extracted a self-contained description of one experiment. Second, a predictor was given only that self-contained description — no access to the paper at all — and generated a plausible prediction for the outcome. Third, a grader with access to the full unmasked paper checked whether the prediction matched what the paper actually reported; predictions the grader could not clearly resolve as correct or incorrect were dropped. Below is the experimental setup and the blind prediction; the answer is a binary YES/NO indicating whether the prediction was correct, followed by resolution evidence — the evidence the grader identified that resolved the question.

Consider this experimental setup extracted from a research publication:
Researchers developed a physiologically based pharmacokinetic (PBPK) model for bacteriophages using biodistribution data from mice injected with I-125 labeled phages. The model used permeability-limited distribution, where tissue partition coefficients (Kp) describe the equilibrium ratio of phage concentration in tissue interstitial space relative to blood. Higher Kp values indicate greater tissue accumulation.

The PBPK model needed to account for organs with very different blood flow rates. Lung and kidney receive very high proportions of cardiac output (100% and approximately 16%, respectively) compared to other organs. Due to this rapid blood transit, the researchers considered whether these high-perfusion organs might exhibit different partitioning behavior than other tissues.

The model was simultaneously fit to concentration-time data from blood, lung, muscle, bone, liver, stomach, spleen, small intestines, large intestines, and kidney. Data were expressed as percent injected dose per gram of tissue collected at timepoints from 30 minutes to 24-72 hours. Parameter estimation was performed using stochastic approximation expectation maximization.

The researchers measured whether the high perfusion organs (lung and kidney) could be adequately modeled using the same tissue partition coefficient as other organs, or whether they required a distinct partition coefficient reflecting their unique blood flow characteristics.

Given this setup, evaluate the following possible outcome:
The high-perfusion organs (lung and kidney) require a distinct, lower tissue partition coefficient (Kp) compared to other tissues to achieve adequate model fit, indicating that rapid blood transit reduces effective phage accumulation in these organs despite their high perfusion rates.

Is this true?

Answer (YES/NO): YES